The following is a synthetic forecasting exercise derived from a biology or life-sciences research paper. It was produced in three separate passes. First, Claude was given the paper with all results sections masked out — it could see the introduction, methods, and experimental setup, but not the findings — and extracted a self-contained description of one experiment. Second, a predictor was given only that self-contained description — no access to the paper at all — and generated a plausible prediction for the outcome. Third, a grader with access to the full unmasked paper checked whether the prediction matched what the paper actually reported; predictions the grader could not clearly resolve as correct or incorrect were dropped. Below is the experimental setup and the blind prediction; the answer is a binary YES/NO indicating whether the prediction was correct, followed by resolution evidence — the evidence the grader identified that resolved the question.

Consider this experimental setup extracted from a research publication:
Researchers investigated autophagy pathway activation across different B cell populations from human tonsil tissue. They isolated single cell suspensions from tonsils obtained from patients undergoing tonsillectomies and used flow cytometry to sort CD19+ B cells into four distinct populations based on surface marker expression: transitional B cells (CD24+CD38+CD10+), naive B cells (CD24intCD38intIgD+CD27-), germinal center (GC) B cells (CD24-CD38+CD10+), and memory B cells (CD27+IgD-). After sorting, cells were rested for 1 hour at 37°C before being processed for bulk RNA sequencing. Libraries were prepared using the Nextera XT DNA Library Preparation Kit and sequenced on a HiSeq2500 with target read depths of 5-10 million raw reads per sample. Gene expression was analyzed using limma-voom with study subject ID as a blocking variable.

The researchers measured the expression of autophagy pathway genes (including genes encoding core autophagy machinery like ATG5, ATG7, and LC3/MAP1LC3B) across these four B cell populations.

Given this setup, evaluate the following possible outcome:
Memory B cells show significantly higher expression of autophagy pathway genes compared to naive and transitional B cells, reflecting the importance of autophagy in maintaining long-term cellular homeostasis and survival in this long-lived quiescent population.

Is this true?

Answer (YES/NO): NO